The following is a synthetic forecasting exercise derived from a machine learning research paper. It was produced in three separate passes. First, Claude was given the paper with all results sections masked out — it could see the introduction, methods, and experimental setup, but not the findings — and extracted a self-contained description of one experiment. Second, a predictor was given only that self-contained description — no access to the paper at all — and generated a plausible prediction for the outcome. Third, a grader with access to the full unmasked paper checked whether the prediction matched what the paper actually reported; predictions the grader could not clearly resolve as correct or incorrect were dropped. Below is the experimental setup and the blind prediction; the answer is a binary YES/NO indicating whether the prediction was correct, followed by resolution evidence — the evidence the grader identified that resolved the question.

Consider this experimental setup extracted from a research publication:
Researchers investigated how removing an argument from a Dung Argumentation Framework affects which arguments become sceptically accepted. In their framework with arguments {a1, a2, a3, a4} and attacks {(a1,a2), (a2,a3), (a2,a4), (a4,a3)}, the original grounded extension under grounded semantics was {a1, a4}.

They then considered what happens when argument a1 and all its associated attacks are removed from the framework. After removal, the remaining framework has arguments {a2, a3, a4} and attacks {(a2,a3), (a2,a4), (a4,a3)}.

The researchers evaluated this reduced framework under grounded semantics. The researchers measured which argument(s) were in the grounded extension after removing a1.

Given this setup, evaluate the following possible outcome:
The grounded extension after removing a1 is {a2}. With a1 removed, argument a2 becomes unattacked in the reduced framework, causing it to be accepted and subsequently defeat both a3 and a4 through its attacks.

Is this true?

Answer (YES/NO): YES